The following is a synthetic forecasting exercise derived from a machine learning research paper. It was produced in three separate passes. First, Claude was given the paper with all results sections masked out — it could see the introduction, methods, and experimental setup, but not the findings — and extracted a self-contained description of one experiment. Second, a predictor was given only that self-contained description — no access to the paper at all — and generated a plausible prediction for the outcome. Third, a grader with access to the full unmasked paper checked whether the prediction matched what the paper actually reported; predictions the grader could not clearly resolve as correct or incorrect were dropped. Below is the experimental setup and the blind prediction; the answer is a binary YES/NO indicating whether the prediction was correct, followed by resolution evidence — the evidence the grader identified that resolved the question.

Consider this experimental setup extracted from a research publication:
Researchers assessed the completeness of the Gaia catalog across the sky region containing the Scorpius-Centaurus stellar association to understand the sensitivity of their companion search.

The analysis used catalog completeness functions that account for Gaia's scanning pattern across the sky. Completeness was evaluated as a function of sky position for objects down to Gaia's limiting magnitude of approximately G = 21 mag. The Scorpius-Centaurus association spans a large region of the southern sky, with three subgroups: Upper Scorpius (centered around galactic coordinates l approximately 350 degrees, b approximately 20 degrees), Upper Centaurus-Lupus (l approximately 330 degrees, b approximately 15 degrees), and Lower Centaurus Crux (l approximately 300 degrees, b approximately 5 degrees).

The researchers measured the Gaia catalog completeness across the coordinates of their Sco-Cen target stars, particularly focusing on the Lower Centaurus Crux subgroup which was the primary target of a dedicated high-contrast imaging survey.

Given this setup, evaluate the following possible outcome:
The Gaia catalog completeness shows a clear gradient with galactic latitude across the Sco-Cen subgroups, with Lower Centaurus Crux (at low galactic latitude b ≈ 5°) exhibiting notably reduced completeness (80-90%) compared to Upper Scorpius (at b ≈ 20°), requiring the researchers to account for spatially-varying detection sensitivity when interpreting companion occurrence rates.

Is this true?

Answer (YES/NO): NO